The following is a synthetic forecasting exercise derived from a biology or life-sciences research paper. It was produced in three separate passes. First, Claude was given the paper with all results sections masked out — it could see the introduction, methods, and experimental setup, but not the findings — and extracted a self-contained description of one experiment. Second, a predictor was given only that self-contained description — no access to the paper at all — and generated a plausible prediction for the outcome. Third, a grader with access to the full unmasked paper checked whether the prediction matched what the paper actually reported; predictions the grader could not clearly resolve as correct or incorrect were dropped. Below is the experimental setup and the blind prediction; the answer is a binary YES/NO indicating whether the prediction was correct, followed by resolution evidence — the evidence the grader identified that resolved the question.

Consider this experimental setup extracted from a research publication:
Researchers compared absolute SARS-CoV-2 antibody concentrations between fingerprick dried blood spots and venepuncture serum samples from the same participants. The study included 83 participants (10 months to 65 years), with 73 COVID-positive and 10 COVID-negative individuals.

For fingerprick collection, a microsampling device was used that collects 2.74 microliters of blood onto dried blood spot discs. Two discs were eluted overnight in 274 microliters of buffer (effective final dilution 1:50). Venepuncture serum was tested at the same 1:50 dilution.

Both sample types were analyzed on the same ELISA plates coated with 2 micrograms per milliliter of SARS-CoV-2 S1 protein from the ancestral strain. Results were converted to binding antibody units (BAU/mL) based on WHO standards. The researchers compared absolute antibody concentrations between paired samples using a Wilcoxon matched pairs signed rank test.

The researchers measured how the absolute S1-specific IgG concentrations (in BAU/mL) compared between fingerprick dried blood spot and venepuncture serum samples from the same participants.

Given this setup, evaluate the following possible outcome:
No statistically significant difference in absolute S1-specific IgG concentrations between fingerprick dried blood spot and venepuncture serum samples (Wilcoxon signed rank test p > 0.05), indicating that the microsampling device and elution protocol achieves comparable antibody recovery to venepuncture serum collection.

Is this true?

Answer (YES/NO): NO